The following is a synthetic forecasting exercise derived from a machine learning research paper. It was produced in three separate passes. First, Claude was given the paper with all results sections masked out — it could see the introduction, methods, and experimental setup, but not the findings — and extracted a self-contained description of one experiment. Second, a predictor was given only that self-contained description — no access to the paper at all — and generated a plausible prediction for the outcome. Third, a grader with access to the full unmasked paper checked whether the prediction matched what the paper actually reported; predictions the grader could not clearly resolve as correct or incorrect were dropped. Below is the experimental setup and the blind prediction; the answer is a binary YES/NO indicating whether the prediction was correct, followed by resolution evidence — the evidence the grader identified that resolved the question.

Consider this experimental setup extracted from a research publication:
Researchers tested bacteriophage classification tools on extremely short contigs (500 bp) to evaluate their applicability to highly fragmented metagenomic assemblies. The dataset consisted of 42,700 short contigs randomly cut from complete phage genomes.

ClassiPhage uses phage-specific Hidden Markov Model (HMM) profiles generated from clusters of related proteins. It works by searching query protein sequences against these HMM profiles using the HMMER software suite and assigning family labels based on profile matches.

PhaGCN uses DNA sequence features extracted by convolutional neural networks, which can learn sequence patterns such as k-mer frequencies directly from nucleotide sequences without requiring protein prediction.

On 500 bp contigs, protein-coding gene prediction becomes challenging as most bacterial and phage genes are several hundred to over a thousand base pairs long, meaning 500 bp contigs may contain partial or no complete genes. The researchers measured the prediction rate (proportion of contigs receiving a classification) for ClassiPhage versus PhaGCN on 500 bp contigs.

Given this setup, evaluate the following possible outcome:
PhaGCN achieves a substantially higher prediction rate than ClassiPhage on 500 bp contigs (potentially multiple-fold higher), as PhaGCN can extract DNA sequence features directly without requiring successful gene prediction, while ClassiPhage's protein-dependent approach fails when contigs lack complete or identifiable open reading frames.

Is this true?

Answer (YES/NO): NO